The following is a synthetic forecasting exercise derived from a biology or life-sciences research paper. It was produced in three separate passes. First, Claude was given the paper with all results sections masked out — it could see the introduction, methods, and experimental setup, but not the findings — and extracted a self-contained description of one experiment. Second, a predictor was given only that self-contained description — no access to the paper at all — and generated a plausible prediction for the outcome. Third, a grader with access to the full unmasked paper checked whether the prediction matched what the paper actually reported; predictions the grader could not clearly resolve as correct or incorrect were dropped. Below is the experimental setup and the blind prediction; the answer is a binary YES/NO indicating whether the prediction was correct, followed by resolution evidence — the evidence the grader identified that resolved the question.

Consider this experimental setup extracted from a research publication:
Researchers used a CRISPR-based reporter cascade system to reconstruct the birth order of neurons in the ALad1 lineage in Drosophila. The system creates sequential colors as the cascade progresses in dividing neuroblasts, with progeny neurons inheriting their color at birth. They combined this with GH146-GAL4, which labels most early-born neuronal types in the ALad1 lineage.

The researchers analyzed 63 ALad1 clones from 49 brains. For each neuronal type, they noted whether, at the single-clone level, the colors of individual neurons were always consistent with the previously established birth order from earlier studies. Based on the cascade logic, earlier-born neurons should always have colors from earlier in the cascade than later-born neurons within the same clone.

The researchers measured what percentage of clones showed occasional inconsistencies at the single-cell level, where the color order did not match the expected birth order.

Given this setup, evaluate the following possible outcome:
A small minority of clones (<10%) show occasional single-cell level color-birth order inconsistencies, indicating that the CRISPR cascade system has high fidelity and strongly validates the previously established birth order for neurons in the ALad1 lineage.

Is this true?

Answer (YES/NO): NO